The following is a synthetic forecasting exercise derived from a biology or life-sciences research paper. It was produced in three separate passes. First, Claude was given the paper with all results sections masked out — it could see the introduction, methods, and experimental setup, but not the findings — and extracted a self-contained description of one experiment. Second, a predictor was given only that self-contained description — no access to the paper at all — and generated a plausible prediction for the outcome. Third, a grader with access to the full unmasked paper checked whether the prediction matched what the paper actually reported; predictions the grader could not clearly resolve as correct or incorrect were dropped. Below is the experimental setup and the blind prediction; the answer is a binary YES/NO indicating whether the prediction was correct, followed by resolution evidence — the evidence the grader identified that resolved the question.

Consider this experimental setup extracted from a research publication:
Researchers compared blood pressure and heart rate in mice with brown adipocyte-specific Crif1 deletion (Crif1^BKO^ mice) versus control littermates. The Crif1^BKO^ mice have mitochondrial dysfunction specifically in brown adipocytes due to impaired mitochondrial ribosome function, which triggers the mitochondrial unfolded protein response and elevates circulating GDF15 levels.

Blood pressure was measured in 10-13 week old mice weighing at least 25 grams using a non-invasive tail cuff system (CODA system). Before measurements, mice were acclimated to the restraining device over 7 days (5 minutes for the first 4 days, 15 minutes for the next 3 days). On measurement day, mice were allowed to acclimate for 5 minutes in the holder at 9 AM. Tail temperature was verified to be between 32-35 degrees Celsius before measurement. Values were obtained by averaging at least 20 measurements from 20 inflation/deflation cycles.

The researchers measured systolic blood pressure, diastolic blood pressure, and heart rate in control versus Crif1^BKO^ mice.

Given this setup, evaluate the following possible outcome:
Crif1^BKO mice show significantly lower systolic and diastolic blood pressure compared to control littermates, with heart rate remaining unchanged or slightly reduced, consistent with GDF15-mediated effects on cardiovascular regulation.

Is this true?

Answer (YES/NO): YES